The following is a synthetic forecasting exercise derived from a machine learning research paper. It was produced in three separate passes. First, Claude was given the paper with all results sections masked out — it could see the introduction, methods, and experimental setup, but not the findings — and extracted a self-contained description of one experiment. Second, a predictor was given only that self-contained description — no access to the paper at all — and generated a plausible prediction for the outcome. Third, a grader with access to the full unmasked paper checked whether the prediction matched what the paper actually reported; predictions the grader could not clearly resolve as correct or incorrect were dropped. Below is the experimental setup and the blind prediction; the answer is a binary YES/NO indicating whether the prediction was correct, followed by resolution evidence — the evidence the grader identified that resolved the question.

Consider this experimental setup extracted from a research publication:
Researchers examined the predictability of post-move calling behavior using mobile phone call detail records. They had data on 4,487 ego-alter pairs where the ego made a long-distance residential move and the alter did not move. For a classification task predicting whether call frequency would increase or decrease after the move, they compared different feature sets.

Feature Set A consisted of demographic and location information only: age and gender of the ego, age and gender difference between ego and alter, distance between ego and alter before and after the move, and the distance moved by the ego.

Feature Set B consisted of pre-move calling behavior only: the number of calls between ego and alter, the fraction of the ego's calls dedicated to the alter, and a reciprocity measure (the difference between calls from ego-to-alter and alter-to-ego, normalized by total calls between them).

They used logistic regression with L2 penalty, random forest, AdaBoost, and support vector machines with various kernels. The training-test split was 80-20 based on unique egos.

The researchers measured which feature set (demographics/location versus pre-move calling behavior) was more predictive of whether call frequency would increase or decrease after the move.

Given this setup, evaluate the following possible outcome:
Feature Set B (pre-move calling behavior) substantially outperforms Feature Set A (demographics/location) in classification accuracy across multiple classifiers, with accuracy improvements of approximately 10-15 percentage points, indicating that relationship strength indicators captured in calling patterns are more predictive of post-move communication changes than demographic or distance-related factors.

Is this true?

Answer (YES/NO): NO